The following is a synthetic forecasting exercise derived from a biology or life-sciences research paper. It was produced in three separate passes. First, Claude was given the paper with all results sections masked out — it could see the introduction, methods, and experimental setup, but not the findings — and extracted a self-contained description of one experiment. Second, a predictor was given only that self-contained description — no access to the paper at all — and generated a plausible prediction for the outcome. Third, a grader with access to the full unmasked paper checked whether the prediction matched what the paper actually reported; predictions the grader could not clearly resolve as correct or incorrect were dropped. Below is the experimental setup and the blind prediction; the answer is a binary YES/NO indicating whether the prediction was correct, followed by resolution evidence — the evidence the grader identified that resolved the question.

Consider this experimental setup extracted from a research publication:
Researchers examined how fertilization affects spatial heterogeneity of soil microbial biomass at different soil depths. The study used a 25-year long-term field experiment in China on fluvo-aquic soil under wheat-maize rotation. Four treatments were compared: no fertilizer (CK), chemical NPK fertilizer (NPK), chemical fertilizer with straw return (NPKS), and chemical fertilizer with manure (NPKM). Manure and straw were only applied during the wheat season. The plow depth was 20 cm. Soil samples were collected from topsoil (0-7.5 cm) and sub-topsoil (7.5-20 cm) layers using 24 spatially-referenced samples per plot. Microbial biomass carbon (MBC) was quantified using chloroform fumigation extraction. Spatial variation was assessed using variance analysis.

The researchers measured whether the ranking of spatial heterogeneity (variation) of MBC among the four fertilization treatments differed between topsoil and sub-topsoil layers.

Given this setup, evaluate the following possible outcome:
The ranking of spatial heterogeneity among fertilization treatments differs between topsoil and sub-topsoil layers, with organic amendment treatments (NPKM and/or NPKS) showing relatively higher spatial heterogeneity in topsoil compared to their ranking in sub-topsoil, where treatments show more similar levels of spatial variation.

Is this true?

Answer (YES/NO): NO